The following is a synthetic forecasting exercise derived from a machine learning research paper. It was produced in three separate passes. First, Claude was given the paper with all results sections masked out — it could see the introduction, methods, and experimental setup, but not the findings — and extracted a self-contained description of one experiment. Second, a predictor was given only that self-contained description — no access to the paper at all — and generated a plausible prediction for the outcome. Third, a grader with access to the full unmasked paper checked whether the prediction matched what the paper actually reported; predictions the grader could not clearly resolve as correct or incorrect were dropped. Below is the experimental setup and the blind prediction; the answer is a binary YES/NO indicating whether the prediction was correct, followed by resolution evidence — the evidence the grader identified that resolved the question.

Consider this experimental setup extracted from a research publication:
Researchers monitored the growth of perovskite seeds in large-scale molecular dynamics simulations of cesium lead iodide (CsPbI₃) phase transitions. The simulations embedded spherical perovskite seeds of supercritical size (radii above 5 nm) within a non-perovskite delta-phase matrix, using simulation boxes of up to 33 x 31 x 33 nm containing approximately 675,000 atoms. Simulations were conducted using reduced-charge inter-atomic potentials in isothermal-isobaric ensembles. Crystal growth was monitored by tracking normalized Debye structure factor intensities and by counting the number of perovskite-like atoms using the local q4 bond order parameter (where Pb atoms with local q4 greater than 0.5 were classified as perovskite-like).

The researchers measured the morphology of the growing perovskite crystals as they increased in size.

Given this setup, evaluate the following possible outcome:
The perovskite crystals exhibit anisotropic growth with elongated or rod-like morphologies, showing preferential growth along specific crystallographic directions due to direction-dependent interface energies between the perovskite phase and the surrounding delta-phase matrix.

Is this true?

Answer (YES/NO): NO